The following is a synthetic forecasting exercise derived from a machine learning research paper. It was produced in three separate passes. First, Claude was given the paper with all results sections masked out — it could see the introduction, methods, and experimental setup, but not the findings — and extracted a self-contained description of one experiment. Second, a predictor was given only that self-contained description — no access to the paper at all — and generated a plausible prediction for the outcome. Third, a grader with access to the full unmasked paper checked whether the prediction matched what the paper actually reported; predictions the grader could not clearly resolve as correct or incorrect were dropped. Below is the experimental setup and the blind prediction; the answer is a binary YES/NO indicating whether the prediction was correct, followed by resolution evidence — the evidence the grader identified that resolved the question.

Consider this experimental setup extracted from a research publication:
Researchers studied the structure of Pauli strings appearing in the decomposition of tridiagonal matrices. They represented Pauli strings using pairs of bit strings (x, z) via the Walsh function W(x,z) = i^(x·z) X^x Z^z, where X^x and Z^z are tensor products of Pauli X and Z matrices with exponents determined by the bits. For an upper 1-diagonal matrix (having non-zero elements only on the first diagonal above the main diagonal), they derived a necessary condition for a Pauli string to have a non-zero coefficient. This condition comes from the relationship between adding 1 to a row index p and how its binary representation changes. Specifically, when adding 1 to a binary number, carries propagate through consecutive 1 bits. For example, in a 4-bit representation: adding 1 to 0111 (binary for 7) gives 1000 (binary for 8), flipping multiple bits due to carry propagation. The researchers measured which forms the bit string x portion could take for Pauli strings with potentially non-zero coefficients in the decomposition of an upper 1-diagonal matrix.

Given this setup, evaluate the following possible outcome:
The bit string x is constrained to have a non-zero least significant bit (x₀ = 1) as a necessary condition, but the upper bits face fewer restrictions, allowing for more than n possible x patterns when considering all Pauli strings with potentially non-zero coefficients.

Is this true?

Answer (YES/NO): NO